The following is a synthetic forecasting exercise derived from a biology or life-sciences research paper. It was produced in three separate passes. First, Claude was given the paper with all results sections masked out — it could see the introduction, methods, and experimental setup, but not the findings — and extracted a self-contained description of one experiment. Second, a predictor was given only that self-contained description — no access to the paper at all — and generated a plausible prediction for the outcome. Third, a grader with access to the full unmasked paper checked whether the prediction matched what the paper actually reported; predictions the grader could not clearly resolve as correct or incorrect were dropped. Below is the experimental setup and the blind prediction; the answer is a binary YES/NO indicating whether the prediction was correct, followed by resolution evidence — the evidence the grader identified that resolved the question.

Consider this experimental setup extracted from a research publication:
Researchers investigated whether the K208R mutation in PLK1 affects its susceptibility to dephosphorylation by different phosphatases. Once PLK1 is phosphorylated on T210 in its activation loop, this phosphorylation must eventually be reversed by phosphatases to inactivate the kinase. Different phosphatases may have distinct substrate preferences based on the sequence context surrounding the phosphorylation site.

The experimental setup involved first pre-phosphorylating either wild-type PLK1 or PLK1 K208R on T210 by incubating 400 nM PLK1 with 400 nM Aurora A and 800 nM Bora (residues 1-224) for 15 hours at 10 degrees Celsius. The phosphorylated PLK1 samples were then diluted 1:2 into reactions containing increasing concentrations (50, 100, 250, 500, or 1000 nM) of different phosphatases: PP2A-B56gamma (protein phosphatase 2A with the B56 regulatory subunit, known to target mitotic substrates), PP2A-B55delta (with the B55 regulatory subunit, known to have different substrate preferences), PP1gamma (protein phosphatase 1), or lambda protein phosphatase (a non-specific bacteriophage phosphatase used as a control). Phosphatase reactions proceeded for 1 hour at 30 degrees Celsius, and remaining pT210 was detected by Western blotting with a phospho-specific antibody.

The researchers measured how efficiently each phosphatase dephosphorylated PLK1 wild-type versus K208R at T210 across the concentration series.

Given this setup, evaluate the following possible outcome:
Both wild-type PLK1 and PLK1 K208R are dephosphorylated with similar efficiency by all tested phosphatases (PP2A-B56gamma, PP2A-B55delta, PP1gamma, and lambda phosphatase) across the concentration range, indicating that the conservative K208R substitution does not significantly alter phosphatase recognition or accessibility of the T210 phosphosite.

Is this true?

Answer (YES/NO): NO